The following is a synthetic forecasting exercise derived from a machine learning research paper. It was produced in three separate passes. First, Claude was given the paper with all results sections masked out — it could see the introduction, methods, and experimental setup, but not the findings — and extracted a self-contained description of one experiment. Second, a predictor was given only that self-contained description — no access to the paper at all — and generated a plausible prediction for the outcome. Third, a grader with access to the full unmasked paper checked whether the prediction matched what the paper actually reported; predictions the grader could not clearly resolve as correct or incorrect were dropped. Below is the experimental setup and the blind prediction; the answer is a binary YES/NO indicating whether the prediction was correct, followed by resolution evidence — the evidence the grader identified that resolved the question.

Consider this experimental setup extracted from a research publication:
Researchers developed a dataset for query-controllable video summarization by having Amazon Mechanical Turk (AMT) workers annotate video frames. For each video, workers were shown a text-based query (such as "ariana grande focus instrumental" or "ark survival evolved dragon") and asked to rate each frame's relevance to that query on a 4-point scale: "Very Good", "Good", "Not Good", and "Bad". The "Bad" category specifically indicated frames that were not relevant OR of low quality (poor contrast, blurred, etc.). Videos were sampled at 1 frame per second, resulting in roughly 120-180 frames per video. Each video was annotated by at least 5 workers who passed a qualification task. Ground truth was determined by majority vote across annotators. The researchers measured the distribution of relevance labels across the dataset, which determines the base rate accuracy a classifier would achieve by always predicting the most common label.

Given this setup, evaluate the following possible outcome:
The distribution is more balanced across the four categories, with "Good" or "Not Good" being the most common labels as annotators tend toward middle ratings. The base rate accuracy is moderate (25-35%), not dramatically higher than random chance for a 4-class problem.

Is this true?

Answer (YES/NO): NO